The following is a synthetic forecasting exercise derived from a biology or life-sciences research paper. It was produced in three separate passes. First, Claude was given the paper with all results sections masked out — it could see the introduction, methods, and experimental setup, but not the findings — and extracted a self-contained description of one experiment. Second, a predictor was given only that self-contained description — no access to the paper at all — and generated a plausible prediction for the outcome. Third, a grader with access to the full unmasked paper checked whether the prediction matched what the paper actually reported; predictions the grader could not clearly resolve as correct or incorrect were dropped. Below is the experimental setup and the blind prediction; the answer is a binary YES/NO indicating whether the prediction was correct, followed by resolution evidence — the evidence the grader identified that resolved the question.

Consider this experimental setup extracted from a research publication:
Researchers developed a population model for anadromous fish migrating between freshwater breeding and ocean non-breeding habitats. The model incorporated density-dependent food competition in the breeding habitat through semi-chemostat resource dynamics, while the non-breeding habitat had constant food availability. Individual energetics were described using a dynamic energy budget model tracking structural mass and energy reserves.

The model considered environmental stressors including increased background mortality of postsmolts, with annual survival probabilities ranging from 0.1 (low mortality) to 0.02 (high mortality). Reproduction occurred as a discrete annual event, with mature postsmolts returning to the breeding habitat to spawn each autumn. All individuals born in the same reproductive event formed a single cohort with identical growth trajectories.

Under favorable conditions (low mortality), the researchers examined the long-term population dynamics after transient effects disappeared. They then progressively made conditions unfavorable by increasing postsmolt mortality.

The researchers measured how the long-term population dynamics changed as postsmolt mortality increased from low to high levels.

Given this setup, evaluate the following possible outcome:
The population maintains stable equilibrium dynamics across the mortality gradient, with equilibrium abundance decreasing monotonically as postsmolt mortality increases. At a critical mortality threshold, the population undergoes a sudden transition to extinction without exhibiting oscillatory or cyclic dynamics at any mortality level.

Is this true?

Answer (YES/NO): NO